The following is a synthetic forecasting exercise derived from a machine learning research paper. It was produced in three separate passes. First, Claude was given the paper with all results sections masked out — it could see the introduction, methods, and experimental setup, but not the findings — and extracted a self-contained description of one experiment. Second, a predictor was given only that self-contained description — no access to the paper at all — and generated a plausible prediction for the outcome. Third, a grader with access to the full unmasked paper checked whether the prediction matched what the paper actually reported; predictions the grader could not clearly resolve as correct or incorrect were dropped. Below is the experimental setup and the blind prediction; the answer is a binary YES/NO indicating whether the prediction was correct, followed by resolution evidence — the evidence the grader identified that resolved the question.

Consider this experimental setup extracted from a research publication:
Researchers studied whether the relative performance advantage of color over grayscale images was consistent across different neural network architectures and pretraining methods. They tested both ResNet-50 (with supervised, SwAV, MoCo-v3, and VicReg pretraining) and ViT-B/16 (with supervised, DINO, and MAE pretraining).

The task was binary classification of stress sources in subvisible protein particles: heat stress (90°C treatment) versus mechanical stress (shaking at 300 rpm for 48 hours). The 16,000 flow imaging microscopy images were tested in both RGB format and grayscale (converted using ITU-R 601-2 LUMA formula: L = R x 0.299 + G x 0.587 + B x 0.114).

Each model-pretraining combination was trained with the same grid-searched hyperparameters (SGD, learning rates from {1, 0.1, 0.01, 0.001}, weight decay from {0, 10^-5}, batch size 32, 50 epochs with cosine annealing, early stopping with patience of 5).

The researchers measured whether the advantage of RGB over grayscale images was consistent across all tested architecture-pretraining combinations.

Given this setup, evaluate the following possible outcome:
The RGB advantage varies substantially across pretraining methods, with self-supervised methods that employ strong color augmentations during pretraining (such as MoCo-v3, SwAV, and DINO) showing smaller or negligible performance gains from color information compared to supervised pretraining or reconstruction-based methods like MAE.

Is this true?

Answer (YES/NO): NO